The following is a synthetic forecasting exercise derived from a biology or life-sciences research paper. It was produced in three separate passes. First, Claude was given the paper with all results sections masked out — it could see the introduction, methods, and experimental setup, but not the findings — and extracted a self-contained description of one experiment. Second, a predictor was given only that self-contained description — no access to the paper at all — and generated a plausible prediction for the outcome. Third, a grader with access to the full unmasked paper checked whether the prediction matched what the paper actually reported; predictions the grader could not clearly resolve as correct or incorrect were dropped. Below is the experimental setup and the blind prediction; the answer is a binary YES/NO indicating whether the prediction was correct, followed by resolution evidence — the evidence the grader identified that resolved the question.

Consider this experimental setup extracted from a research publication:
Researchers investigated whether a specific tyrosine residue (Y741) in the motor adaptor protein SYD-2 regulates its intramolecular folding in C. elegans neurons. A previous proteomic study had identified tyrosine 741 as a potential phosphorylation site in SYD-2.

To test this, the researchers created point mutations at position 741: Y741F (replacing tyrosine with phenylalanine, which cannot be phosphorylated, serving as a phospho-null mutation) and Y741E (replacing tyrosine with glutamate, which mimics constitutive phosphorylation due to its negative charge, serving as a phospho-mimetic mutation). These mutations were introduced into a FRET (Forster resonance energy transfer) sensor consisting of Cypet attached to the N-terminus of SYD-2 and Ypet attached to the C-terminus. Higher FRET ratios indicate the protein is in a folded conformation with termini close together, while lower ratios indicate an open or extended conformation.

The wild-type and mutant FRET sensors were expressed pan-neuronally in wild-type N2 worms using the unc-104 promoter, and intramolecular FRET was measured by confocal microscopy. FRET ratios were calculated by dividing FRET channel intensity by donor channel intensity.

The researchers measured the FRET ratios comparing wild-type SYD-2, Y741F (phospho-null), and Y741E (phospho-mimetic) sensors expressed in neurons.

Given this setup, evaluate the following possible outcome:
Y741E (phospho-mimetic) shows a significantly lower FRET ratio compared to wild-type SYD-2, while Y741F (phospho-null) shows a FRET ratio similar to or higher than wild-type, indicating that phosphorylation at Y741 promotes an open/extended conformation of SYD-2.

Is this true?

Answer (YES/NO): YES